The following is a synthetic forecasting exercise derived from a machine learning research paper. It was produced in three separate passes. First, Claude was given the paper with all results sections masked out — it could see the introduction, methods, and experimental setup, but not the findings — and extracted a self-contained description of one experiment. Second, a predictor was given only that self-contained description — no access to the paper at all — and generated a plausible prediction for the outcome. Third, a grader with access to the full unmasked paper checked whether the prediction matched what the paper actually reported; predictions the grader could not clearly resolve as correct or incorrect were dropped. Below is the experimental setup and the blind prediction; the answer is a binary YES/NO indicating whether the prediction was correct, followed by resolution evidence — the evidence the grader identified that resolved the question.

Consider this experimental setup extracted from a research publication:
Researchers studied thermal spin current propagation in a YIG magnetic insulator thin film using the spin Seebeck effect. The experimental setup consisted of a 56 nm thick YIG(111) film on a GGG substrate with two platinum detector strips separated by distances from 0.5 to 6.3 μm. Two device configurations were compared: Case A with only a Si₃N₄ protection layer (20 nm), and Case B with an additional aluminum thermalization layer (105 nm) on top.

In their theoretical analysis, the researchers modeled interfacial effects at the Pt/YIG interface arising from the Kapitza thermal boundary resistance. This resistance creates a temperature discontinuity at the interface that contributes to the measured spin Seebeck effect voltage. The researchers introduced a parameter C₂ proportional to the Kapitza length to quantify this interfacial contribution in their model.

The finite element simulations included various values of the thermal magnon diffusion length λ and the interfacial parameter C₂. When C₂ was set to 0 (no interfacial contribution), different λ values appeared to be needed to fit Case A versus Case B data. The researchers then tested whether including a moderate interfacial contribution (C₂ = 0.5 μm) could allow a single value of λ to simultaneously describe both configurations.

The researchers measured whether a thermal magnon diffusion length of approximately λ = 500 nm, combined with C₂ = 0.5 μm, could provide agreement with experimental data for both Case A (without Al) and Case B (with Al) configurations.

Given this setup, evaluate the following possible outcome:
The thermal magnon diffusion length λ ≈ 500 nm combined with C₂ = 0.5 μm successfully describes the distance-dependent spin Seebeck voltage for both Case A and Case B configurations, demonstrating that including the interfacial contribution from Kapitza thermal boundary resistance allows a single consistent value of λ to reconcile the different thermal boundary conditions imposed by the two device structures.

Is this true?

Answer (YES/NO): NO